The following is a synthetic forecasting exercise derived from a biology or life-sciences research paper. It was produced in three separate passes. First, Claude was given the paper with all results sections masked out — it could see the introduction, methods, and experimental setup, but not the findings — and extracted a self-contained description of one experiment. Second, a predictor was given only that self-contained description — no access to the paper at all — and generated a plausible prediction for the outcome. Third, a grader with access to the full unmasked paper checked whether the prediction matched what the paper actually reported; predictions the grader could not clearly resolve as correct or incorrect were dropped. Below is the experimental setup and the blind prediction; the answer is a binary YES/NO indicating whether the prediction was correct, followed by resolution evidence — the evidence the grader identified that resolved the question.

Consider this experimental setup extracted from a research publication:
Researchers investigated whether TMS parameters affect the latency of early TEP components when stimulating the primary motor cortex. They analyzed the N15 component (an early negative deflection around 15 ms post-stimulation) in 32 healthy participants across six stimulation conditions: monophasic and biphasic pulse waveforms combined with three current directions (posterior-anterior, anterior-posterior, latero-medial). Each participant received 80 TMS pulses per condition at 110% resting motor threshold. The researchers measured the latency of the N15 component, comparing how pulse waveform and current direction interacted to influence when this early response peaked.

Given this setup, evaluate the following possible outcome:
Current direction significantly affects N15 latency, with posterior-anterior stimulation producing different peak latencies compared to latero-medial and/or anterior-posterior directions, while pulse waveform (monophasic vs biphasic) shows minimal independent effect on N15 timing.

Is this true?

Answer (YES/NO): NO